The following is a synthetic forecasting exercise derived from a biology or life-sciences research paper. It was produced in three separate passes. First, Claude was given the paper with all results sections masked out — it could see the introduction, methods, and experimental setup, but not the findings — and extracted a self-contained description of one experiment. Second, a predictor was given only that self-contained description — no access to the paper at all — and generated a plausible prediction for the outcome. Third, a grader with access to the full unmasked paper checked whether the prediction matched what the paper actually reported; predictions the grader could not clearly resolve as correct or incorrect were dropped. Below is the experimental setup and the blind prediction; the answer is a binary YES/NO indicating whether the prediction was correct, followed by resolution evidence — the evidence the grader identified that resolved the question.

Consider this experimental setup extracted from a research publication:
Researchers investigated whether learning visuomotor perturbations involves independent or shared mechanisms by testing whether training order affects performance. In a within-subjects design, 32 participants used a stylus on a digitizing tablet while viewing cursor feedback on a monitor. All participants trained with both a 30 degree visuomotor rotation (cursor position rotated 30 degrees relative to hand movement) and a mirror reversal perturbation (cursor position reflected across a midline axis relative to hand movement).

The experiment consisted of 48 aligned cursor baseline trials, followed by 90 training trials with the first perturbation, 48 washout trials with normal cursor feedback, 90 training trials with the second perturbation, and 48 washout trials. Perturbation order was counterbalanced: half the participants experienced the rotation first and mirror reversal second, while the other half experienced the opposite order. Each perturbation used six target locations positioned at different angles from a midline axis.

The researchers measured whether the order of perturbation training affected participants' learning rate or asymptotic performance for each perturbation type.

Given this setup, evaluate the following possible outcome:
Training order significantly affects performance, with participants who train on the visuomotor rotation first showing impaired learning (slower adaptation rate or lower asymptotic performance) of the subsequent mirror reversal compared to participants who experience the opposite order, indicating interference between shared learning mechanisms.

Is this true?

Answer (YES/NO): NO